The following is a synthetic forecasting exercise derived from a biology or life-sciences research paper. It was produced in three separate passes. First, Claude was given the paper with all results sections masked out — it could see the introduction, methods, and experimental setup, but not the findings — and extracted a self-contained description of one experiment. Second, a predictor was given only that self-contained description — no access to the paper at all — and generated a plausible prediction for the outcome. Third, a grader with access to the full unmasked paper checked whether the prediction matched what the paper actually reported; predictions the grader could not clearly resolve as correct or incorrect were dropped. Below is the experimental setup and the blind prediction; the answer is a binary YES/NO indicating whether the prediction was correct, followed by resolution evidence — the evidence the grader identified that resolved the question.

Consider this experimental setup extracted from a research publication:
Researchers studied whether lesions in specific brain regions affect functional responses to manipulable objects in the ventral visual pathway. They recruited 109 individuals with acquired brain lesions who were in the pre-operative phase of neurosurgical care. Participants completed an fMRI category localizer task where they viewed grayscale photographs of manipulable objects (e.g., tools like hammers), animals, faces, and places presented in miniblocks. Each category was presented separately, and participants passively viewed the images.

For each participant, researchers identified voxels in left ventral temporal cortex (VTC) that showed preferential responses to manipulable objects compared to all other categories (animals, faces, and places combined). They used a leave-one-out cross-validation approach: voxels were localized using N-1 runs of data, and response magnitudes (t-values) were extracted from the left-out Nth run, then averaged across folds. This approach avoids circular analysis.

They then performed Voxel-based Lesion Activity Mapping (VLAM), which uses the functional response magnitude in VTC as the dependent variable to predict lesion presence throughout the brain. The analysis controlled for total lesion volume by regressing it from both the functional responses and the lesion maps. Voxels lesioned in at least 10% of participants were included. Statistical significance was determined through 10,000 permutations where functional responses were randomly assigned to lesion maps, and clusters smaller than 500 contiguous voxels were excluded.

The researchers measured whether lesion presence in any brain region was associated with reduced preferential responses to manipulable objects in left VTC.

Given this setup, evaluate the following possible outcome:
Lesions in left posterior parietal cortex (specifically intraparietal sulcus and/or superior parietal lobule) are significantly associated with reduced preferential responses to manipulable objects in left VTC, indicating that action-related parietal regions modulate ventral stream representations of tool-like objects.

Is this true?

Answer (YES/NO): YES